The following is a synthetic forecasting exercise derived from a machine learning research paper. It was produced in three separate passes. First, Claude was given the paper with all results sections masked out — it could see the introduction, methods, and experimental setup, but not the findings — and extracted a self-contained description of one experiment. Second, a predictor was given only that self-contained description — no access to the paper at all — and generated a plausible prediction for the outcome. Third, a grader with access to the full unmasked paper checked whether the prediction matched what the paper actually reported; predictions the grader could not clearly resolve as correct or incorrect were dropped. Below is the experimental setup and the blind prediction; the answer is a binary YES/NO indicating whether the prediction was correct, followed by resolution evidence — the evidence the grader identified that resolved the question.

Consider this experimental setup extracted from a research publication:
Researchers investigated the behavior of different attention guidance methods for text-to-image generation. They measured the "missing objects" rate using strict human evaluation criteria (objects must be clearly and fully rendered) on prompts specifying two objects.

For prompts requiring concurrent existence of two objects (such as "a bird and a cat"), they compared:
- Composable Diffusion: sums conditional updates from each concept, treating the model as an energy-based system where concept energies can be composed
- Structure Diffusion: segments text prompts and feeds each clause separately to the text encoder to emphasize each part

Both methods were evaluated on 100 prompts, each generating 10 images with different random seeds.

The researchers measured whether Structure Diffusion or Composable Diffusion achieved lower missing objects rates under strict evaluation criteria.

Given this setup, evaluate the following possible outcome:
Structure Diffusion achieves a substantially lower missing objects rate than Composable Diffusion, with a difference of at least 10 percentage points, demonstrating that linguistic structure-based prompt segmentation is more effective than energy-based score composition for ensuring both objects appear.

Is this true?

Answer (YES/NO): YES